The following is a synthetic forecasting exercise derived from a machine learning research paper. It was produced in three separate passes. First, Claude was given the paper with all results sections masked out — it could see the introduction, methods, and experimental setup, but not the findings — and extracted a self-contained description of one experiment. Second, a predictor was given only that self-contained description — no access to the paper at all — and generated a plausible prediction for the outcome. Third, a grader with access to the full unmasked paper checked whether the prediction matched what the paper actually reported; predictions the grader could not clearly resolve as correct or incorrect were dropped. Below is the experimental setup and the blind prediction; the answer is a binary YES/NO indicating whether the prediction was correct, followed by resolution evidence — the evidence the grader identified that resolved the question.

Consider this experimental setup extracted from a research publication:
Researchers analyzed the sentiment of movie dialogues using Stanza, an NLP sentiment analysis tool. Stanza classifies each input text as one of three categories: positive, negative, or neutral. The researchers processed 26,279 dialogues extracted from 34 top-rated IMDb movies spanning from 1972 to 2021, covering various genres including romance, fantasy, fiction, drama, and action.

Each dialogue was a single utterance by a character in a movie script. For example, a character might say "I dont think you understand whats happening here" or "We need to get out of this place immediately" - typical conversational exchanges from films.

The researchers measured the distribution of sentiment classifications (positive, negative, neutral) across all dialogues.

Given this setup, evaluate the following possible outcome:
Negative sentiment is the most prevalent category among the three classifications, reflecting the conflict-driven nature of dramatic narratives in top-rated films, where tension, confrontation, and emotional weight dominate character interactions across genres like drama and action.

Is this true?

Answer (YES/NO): NO